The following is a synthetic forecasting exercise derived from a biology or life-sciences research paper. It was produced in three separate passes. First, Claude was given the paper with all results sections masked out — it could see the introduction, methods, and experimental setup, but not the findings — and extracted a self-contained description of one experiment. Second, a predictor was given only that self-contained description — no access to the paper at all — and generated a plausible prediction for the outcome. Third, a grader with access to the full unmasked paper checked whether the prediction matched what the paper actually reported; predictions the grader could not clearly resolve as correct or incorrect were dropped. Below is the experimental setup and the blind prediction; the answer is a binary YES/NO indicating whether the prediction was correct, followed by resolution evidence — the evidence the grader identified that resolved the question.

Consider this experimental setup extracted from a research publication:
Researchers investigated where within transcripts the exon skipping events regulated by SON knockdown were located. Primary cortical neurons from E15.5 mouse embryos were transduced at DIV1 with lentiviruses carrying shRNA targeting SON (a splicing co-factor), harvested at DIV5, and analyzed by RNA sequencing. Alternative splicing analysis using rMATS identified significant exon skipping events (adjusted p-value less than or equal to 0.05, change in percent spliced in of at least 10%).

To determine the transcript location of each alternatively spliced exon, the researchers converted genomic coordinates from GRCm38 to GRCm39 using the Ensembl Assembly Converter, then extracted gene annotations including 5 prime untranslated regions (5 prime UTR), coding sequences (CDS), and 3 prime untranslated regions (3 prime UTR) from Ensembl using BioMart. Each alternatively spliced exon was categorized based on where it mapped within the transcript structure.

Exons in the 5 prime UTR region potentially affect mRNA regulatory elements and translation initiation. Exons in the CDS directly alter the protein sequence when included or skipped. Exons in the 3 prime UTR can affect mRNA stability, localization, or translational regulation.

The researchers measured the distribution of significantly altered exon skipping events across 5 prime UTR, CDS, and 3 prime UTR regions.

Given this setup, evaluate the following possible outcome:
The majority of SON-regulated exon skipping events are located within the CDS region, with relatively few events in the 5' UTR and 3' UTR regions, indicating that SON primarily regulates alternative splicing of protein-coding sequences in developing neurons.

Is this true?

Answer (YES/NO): YES